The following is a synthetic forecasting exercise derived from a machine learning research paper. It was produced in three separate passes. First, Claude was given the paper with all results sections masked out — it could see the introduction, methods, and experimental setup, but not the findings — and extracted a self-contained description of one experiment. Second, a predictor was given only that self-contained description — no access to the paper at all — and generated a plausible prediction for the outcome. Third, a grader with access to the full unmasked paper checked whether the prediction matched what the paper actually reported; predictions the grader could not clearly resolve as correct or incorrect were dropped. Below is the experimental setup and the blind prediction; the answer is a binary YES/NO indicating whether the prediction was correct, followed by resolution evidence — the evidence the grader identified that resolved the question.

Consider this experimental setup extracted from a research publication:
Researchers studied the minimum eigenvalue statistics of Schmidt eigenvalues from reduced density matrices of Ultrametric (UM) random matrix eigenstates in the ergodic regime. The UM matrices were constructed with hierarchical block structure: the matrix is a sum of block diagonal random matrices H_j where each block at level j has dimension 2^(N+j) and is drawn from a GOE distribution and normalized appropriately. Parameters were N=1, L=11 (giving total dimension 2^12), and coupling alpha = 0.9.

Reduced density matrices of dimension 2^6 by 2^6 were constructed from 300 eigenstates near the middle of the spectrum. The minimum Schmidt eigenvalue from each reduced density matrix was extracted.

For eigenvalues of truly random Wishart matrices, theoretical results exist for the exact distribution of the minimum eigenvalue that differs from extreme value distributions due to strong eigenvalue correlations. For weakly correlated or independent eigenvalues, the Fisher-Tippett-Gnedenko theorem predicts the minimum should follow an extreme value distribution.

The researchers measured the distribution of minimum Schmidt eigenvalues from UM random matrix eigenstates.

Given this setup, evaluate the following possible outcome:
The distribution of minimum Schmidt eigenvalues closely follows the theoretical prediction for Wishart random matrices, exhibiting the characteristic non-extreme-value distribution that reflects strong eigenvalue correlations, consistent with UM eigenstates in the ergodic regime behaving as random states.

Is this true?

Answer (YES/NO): NO